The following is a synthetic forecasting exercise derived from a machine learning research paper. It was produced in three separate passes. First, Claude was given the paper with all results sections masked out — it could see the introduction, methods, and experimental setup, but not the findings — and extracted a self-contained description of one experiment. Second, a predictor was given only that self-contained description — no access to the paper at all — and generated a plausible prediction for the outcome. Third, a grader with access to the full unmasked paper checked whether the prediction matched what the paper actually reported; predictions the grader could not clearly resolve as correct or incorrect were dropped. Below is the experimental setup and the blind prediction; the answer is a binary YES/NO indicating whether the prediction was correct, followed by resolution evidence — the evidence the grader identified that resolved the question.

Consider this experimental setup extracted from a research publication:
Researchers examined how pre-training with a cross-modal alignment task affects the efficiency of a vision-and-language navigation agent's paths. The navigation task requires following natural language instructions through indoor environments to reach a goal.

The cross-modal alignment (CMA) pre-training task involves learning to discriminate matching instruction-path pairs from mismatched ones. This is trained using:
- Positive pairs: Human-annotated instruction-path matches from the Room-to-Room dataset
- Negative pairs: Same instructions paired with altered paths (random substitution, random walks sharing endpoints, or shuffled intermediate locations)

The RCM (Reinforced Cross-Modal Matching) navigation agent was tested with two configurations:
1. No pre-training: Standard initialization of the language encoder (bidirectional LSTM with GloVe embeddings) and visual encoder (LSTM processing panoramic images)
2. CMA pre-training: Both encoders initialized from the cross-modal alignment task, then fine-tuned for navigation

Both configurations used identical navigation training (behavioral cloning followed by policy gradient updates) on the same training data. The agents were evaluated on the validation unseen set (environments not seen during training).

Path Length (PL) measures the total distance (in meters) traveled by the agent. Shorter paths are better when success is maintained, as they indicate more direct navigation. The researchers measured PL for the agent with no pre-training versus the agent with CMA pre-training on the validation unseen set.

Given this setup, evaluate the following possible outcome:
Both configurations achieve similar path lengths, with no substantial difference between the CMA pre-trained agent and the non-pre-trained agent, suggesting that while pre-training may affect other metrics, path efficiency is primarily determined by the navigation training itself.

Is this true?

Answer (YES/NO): NO